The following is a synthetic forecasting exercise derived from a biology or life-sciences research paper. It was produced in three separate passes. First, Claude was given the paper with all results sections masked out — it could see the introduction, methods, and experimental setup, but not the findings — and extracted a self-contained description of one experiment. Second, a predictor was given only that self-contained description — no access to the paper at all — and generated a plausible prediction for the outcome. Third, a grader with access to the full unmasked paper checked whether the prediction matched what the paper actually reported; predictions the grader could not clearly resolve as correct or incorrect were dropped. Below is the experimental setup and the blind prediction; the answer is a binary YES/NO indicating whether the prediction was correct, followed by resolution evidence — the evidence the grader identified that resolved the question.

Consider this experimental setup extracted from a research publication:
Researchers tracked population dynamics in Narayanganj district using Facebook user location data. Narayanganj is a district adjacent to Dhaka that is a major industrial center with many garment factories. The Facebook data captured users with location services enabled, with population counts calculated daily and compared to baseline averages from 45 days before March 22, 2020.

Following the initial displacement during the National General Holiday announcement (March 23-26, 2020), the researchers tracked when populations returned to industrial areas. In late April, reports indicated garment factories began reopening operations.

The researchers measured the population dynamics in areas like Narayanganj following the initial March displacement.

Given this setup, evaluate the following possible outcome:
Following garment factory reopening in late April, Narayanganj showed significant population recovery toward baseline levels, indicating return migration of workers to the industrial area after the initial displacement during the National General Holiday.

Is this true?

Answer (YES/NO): YES